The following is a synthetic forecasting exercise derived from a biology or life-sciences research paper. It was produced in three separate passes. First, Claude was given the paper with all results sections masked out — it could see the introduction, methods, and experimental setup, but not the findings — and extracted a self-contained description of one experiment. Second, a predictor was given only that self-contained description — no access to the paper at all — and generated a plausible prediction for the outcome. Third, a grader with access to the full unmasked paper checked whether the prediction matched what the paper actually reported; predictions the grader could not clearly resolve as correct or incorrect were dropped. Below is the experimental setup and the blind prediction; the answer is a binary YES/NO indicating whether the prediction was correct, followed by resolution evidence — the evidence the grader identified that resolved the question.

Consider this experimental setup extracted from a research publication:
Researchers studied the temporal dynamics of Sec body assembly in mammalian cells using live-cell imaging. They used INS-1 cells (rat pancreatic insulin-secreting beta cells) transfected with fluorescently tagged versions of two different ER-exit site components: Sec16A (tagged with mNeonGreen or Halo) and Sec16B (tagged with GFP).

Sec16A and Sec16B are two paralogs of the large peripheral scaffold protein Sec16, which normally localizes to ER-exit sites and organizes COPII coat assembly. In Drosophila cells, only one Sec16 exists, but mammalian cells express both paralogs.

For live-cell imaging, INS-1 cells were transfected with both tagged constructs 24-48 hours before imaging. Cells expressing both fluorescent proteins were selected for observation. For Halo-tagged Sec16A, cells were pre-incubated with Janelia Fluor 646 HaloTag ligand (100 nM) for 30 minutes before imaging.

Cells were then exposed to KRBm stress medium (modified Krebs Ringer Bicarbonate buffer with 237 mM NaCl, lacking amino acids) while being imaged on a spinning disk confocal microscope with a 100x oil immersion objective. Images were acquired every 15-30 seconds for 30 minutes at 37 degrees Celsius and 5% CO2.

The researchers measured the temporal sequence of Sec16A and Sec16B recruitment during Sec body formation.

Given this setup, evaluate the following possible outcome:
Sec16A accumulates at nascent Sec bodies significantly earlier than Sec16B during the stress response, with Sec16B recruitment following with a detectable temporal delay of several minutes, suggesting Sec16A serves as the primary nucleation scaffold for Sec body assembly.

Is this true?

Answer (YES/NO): NO